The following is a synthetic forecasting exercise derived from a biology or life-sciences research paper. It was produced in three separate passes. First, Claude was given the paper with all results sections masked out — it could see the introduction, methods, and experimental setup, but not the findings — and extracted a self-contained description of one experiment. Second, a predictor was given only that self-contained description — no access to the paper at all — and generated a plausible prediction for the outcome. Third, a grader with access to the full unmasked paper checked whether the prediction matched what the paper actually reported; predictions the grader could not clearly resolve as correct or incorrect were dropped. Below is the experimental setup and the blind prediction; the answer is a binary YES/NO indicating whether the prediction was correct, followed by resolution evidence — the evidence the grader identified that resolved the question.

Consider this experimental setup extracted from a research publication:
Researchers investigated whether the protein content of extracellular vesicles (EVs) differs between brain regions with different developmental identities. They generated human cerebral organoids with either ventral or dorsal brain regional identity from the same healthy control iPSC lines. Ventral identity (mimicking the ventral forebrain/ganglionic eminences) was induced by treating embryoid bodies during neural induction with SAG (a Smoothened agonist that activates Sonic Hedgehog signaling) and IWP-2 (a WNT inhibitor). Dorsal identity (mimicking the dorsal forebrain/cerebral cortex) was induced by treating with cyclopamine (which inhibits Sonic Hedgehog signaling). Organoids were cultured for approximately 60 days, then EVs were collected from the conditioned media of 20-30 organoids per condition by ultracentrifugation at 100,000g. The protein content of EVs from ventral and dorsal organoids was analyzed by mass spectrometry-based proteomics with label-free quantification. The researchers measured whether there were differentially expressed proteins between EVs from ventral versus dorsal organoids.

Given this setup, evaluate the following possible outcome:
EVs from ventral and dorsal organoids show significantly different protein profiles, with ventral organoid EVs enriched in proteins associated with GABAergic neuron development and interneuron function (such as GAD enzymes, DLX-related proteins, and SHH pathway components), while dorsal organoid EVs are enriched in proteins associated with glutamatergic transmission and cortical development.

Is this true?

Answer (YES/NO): NO